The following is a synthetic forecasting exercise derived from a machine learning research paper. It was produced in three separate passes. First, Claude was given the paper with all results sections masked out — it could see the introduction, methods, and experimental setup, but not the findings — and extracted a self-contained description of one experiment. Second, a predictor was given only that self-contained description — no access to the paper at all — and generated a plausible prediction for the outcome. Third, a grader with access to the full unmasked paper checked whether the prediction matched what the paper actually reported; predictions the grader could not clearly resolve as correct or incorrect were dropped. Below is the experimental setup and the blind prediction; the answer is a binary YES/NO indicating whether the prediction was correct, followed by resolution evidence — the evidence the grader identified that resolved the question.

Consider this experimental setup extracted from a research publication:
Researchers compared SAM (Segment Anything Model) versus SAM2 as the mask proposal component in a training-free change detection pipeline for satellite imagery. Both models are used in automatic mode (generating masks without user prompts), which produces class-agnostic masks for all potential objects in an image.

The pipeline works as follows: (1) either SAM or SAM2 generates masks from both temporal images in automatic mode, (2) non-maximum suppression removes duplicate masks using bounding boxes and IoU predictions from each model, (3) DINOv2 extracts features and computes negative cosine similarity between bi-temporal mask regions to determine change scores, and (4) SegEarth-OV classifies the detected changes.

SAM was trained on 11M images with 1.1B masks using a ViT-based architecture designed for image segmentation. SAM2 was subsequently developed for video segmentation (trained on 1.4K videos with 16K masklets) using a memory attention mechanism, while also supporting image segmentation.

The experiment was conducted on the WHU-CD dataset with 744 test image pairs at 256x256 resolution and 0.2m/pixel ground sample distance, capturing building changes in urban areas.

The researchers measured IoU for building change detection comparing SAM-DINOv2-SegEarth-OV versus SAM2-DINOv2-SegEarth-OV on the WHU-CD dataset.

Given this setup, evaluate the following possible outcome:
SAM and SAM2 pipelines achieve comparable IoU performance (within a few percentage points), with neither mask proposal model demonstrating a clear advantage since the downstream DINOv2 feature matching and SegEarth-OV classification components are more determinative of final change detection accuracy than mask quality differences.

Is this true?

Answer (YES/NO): YES